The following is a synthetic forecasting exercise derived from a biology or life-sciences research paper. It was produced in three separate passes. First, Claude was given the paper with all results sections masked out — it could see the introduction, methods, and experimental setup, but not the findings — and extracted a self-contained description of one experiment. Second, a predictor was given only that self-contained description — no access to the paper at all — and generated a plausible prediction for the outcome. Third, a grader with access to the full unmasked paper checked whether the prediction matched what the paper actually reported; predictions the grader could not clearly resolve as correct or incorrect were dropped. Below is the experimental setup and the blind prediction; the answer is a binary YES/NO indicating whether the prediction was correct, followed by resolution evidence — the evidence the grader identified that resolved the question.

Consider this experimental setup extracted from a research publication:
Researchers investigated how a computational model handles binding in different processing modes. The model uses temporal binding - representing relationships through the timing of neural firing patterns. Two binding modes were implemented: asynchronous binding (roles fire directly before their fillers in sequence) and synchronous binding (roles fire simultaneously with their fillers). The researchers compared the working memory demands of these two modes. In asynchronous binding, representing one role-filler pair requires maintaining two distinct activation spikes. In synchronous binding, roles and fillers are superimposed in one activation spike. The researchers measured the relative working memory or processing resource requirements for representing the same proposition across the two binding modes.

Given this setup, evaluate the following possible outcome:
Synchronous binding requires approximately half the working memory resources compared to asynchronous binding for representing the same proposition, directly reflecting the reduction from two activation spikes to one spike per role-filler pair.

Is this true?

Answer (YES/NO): YES